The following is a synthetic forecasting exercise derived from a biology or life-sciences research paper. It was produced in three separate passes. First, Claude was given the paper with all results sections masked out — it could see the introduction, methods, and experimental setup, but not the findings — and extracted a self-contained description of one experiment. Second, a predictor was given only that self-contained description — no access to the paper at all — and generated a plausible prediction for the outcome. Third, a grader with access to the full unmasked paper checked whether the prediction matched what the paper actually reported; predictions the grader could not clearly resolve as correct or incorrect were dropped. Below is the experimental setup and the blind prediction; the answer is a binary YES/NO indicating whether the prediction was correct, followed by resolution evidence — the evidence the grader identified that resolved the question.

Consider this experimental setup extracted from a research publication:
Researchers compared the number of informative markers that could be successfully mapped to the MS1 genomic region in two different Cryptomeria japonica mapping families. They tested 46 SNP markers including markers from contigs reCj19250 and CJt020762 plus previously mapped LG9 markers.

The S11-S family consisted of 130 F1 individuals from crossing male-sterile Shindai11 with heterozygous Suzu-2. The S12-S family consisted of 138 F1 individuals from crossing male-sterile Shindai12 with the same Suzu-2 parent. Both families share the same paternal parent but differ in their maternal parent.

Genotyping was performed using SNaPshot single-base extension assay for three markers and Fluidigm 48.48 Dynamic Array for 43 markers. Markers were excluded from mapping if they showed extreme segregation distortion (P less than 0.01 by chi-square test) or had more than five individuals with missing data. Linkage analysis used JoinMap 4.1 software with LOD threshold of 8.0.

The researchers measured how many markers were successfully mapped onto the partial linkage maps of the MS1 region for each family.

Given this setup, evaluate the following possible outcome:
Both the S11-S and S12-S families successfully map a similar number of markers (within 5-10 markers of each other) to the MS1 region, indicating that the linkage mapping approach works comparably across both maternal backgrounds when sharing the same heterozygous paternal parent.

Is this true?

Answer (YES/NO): YES